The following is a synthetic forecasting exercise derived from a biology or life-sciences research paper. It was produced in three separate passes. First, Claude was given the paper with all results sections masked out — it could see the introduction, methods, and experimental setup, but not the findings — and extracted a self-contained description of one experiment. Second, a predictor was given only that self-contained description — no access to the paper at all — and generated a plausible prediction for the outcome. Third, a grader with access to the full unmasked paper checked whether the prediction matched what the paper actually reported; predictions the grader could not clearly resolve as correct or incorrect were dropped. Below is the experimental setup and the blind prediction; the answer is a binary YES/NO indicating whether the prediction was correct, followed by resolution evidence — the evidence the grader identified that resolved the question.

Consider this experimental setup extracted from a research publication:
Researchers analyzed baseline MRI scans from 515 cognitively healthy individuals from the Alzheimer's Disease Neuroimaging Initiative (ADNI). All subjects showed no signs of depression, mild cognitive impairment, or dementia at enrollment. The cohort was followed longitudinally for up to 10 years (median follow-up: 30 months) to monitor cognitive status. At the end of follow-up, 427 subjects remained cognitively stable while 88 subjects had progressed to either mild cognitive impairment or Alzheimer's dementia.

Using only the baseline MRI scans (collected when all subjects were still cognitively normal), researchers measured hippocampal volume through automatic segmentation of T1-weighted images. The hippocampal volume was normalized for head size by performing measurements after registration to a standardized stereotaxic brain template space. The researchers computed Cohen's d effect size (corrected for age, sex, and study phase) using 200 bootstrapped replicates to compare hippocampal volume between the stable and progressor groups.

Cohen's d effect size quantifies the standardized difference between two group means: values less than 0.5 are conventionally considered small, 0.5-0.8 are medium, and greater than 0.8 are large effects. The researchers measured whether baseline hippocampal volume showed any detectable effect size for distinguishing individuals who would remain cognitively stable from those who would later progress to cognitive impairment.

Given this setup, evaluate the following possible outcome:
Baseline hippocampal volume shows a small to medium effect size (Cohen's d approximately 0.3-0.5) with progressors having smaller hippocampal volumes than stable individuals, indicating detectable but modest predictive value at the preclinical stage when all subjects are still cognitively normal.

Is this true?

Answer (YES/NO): YES